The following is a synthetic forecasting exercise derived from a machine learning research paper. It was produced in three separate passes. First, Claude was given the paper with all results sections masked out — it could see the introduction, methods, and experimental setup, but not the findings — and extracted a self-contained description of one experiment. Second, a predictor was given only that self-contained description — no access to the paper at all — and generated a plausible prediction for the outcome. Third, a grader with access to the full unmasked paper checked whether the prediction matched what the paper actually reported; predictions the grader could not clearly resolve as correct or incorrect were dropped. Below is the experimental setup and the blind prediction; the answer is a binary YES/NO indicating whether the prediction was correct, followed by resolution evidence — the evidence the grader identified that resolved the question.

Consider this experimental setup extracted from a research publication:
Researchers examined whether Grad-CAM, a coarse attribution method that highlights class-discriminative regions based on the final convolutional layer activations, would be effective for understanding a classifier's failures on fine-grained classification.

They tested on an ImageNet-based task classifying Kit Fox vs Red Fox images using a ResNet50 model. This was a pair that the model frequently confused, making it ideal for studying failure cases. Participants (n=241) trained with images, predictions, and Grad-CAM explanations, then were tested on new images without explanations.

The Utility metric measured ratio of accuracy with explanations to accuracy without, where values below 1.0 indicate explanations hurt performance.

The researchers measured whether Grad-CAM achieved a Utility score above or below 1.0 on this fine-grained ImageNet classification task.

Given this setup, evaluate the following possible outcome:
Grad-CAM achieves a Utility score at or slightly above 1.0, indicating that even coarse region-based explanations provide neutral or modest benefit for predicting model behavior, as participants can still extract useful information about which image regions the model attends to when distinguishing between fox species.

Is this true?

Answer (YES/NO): NO